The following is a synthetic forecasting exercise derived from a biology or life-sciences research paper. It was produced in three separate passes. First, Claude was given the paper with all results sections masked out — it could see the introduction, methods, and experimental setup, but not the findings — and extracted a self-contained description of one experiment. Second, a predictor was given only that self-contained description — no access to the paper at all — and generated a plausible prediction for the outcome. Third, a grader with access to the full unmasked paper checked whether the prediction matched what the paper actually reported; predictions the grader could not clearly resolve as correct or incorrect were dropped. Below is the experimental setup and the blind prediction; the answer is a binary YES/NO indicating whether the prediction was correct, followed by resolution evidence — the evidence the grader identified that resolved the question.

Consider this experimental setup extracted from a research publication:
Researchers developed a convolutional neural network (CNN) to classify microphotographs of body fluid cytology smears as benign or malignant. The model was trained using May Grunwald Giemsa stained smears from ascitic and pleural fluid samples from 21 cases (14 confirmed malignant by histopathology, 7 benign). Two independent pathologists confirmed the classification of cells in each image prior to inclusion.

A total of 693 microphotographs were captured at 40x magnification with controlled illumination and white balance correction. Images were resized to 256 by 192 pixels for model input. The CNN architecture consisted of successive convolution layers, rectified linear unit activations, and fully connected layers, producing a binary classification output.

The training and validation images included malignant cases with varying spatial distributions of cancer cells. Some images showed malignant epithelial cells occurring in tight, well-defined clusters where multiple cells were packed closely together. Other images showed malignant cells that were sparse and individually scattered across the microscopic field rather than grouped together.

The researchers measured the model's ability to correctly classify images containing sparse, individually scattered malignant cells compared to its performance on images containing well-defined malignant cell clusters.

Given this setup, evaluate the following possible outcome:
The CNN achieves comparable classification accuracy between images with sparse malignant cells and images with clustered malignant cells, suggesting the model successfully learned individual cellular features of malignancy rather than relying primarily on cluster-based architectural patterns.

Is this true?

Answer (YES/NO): NO